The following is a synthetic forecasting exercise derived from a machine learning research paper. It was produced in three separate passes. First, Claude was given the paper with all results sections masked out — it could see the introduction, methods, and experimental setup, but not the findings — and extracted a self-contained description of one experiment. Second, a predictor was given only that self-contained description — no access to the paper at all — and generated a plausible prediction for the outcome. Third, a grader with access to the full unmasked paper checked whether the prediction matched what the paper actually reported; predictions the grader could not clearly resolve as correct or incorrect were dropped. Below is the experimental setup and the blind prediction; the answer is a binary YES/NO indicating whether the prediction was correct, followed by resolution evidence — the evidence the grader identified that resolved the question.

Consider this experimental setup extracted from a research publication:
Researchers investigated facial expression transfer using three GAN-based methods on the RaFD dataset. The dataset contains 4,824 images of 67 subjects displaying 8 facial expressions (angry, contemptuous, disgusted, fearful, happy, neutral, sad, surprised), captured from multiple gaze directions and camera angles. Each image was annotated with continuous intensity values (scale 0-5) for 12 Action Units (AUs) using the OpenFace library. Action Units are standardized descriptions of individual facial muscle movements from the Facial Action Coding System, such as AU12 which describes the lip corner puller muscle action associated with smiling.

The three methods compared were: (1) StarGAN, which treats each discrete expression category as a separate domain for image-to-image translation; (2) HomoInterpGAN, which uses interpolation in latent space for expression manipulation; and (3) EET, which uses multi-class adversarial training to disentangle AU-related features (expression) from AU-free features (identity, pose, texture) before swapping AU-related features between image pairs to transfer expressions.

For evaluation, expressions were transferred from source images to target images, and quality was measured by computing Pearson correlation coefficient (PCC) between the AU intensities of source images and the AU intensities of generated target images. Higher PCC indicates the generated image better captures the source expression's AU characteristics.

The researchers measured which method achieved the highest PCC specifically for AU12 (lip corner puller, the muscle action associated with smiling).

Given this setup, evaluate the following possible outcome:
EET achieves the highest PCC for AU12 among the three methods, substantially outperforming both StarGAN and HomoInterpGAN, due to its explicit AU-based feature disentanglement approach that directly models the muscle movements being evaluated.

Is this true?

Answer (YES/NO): NO